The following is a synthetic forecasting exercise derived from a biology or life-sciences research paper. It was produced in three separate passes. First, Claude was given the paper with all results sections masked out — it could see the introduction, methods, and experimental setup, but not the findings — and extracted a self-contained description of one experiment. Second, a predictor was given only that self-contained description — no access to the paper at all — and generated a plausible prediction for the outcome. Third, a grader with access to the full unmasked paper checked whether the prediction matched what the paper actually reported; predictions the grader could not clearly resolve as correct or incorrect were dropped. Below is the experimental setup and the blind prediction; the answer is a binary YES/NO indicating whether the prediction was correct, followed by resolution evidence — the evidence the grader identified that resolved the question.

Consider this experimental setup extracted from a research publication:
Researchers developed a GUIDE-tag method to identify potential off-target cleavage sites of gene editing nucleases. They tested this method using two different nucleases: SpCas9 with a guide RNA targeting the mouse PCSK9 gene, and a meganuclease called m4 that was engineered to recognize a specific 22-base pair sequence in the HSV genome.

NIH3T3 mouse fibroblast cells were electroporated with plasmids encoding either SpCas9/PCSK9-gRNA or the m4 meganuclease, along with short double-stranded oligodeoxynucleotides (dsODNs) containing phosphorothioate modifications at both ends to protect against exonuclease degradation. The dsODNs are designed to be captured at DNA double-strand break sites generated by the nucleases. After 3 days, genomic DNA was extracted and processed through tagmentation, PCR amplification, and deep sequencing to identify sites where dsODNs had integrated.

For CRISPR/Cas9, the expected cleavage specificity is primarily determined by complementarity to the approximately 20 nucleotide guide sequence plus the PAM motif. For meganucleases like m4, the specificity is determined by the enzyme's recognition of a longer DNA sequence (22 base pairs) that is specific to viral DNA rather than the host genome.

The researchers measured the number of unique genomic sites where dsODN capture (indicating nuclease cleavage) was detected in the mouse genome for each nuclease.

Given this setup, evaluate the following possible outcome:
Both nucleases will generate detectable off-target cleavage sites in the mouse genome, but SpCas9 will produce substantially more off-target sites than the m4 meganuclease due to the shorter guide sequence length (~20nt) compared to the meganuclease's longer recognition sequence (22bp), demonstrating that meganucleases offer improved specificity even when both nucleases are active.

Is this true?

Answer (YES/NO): NO